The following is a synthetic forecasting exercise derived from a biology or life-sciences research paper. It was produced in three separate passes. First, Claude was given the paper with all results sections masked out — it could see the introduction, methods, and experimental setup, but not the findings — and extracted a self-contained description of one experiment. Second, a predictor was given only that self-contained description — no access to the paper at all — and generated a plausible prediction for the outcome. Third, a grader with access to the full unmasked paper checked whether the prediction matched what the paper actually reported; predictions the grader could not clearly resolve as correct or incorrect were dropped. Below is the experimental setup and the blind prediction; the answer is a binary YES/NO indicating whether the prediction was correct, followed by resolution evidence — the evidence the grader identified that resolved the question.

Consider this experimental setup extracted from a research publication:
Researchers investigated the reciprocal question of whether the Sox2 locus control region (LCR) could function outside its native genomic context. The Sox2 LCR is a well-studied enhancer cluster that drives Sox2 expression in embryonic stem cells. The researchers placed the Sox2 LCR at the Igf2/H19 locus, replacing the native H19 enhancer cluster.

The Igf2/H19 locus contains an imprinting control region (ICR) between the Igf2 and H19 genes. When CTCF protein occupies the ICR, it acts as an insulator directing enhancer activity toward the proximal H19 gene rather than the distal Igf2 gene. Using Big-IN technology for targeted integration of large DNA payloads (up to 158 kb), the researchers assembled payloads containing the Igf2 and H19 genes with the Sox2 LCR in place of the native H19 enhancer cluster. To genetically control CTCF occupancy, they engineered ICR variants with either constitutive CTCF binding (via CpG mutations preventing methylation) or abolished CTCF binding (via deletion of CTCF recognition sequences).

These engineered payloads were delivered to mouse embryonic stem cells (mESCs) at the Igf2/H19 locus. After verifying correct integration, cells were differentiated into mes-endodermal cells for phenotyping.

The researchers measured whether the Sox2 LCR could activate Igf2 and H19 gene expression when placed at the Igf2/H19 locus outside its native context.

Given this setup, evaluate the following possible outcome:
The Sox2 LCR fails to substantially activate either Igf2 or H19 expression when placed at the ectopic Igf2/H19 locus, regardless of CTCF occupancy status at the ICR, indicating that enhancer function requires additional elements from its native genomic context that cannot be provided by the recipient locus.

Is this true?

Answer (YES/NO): NO